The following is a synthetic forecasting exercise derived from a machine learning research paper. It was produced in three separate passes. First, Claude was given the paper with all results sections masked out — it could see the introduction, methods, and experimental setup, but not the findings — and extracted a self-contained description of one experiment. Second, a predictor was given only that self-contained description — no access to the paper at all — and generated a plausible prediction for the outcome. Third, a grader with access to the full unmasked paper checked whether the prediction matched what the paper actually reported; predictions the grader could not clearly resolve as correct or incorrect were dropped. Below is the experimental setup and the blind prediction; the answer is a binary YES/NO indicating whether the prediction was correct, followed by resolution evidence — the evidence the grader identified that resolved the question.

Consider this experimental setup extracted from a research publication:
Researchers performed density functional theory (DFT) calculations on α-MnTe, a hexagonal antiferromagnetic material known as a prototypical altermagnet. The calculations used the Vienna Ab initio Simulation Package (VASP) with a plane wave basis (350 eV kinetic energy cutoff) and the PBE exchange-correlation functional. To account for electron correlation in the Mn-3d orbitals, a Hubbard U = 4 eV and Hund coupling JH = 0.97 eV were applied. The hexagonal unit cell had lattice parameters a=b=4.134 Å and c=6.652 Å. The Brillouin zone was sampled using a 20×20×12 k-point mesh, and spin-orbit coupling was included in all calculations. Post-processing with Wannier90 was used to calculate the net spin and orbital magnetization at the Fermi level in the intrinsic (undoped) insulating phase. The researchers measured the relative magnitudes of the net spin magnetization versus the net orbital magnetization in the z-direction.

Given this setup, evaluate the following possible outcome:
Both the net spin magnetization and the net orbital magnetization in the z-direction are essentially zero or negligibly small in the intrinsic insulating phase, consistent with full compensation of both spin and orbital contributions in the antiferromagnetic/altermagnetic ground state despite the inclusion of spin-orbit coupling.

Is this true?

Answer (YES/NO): NO